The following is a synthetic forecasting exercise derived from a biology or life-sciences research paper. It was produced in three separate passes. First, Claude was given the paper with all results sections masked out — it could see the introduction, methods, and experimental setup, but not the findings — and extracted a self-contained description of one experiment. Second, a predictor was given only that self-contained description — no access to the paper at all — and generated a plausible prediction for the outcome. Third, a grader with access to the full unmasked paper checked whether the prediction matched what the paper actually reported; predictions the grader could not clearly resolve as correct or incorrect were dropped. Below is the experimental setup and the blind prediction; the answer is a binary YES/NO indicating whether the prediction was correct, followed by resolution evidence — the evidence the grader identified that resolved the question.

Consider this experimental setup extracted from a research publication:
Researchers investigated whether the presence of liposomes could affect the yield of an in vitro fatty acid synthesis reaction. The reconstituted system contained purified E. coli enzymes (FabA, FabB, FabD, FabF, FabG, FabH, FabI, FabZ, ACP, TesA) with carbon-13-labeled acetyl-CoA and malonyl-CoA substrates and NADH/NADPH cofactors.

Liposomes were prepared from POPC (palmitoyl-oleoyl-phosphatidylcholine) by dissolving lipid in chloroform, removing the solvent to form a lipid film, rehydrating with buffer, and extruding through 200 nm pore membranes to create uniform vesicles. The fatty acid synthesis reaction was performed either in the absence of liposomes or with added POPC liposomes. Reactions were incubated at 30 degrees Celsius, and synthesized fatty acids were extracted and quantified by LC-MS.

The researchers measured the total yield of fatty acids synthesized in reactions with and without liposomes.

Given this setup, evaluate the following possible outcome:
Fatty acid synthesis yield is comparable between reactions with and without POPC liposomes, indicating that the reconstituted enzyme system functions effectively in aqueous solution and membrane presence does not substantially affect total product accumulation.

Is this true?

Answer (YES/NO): NO